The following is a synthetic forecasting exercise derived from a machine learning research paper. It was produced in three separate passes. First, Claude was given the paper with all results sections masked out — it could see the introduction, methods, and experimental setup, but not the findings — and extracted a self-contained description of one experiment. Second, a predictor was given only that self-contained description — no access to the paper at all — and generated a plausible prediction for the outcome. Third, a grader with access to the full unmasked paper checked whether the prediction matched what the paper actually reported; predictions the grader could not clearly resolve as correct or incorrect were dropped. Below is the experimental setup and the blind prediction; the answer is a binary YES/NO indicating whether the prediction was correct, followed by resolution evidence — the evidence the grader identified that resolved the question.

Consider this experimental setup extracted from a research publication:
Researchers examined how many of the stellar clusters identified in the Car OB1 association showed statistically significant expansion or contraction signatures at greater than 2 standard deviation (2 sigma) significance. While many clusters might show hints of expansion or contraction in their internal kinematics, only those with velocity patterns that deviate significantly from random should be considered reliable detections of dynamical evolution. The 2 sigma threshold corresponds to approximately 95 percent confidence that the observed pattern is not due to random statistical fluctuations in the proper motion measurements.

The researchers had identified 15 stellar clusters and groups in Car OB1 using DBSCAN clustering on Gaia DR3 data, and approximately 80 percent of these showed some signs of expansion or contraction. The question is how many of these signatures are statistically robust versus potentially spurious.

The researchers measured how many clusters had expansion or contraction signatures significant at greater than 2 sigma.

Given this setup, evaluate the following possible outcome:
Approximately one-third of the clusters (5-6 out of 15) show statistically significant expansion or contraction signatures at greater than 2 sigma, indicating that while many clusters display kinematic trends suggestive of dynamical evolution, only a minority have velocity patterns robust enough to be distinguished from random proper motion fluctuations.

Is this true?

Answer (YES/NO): NO